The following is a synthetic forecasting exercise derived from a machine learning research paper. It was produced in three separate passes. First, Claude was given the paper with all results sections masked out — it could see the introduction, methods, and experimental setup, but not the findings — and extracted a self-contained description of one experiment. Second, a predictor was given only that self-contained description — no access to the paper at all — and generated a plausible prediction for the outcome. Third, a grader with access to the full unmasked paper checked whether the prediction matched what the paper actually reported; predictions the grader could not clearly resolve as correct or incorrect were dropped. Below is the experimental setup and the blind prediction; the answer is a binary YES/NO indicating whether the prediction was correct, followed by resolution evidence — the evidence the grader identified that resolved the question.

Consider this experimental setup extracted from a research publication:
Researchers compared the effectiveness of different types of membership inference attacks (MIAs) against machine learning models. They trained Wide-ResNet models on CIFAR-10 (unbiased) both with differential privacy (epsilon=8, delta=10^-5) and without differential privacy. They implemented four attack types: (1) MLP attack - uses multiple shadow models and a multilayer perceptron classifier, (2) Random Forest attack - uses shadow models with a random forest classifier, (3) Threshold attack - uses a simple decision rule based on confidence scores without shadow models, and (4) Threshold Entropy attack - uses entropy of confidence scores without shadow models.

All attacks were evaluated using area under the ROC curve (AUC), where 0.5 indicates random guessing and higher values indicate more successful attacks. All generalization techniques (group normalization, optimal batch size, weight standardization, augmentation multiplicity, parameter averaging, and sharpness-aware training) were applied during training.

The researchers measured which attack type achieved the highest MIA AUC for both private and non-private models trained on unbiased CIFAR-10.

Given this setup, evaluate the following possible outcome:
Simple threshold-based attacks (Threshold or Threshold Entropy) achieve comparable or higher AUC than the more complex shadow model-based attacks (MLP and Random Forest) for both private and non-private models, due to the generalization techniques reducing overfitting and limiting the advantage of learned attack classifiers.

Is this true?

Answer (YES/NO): NO